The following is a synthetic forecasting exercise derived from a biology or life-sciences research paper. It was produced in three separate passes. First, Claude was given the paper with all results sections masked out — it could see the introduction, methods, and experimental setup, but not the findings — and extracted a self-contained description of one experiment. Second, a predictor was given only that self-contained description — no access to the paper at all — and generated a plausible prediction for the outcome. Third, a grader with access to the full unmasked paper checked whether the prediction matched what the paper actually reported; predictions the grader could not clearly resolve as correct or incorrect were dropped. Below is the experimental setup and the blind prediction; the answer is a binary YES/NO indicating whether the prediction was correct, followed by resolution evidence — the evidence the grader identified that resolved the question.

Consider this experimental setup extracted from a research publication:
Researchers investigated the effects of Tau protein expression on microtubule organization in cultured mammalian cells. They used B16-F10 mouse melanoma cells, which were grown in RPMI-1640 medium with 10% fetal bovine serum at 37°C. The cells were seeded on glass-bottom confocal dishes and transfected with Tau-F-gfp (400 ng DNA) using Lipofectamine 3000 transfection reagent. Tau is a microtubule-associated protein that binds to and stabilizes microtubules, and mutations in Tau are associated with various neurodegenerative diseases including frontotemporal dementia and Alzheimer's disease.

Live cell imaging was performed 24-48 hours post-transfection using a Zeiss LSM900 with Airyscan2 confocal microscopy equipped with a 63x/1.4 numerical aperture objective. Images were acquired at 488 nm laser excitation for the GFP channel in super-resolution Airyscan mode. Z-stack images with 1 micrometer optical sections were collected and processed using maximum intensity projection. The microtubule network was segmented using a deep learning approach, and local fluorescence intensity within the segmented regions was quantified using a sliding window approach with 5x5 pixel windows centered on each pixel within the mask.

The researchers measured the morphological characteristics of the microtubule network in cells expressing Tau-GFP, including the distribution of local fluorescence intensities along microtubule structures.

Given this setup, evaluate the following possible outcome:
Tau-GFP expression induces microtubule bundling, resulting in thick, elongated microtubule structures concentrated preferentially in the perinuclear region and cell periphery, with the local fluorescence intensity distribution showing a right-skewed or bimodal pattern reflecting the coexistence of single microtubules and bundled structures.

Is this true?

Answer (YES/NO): NO